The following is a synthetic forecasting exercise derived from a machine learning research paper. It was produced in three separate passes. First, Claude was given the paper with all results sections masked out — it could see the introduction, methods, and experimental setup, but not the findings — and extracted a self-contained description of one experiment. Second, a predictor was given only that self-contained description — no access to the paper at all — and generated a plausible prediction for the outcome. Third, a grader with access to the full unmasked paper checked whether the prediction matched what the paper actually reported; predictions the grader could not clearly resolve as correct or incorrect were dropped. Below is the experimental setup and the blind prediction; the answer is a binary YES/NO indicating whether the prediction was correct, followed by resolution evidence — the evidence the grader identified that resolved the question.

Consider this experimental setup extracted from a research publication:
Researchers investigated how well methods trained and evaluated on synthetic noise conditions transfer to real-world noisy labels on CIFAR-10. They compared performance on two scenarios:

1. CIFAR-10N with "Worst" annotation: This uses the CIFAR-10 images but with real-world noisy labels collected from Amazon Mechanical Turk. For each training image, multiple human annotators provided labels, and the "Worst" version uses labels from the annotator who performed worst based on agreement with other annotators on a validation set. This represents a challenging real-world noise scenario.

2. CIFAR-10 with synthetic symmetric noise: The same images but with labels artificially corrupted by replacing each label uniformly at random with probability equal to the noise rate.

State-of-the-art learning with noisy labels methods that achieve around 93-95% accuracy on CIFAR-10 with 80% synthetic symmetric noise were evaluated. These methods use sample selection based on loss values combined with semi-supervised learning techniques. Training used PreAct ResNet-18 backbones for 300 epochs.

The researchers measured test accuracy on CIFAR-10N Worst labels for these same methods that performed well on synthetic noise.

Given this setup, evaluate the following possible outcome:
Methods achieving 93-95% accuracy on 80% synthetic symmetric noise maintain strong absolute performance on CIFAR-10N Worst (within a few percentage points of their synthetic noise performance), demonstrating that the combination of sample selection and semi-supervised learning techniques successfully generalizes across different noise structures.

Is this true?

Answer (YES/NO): YES